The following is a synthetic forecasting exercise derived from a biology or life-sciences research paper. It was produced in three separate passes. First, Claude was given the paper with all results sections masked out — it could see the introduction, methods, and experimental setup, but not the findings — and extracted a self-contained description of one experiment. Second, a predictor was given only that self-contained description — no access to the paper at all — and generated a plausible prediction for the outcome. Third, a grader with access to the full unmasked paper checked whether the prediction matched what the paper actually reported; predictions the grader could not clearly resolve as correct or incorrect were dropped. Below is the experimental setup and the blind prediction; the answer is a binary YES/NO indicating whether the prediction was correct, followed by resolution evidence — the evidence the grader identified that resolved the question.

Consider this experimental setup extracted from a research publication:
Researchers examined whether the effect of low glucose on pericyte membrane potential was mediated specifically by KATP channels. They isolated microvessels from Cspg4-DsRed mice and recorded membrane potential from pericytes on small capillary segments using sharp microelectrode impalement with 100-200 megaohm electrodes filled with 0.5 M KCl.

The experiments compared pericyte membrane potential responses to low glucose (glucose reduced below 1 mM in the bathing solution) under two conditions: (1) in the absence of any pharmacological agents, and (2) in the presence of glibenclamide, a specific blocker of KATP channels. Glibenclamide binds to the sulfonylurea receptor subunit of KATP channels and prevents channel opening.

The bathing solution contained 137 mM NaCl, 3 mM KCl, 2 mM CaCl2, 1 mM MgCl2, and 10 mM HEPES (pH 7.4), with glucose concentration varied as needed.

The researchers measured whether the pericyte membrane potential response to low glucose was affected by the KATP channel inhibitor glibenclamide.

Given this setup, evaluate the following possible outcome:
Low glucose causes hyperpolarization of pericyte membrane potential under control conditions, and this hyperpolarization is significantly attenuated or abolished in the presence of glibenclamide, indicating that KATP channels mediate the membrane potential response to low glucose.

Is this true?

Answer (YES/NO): YES